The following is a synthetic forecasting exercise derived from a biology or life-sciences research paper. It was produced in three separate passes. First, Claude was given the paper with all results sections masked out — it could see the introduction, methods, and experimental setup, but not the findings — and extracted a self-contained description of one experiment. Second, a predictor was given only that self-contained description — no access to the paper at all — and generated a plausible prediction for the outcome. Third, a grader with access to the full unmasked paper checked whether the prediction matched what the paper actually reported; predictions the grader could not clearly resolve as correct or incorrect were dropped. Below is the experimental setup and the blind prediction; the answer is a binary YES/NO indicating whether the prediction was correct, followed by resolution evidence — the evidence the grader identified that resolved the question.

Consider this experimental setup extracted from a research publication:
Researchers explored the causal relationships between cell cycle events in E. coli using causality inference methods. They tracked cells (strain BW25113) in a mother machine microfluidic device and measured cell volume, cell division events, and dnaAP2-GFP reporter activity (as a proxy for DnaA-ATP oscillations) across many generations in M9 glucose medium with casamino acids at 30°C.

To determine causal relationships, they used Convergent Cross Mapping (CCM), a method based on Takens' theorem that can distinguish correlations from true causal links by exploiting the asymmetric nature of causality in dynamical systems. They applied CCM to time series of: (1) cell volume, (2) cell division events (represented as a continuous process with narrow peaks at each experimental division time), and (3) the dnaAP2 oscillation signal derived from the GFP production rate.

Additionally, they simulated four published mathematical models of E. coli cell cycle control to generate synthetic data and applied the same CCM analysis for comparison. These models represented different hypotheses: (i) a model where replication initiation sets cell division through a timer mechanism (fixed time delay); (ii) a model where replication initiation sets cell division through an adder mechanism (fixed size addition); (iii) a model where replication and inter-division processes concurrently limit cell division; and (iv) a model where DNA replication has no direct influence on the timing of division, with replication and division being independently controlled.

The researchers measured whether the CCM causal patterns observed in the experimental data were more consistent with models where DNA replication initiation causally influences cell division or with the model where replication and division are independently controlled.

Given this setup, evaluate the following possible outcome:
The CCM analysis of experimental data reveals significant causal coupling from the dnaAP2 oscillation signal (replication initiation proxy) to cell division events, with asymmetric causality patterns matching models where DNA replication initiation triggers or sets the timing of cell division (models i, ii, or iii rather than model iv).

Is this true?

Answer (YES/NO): NO